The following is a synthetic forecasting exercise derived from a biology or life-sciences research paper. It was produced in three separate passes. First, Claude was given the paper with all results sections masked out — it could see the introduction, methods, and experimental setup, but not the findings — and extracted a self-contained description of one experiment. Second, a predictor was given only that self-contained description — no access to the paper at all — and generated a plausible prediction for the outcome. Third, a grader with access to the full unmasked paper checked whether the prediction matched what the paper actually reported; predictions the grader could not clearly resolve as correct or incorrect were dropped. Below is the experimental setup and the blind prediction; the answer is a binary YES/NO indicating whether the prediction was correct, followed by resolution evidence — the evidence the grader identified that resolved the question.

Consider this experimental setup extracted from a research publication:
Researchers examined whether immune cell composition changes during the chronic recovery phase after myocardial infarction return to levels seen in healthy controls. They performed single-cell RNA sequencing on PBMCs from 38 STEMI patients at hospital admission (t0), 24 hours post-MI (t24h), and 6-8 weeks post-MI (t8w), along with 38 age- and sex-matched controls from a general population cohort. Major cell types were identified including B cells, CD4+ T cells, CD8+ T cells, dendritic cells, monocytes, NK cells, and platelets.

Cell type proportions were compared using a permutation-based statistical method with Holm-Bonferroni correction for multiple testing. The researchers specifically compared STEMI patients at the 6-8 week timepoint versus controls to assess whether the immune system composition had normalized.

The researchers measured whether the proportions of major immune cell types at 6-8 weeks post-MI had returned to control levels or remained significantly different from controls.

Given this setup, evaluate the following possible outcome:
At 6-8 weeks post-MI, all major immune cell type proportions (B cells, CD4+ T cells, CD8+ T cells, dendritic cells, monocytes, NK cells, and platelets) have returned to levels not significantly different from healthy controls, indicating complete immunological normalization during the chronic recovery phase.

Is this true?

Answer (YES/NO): YES